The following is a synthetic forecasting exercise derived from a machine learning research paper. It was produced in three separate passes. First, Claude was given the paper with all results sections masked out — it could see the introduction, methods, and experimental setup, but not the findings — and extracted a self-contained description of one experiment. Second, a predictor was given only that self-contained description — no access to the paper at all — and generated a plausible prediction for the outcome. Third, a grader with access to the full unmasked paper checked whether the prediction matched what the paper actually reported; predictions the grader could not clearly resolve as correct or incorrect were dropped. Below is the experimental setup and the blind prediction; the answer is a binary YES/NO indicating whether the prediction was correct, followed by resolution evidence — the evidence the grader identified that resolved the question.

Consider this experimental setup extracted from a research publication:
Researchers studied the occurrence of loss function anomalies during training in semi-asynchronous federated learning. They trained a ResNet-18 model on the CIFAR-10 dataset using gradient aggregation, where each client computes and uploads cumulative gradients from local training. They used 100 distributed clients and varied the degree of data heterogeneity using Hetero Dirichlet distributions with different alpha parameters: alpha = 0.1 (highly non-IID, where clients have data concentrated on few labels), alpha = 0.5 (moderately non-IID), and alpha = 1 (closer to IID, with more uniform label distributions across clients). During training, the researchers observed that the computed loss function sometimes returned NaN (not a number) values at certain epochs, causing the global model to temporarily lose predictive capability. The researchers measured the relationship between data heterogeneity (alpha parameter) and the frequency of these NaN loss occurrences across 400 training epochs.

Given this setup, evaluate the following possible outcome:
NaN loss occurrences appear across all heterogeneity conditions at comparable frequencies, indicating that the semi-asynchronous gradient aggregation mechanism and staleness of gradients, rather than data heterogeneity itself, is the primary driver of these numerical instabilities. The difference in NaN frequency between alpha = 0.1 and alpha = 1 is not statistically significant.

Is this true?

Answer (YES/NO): NO